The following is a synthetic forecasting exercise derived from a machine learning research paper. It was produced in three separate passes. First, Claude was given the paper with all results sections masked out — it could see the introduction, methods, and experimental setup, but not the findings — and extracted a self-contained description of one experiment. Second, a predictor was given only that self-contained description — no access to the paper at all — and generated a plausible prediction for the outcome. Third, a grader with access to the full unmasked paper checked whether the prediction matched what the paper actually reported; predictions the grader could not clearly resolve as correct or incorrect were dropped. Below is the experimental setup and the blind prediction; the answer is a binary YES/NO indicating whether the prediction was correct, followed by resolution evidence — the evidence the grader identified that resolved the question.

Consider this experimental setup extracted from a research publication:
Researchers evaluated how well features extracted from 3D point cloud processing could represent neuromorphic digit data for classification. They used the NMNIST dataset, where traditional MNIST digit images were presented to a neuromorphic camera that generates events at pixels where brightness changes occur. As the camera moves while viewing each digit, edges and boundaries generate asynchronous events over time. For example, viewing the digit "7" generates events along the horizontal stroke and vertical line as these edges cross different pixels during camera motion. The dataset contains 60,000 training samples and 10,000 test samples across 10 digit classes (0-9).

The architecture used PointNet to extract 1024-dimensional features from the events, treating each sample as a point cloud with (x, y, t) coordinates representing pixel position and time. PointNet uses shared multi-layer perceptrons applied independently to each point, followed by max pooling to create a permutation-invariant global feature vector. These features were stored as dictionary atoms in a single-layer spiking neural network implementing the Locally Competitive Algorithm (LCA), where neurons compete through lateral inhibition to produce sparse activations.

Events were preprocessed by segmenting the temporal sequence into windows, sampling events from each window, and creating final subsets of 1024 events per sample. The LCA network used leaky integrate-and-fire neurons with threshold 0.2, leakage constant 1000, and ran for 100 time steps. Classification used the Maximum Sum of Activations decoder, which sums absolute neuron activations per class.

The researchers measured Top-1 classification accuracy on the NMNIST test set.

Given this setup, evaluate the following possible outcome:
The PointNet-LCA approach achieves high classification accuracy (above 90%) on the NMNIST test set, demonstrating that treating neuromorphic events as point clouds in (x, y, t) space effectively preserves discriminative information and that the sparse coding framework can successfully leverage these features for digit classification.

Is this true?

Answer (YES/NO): YES